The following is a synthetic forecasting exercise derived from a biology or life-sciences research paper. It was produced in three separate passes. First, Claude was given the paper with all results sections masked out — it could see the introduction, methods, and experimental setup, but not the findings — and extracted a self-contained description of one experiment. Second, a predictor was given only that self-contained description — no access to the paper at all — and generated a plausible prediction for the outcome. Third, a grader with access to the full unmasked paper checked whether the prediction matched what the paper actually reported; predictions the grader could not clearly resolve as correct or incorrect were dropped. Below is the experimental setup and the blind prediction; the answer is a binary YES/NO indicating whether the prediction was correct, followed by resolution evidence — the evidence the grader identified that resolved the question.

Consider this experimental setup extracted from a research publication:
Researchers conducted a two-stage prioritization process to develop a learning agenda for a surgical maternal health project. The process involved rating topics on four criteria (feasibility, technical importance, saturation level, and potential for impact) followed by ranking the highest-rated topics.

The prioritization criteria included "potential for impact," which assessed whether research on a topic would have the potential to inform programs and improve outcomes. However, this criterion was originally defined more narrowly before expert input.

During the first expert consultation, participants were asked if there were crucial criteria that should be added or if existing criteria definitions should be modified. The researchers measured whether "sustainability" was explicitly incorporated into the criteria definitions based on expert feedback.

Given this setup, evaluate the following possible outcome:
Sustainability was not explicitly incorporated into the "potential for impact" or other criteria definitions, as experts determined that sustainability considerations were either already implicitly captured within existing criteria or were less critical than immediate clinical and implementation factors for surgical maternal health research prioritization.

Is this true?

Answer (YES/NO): NO